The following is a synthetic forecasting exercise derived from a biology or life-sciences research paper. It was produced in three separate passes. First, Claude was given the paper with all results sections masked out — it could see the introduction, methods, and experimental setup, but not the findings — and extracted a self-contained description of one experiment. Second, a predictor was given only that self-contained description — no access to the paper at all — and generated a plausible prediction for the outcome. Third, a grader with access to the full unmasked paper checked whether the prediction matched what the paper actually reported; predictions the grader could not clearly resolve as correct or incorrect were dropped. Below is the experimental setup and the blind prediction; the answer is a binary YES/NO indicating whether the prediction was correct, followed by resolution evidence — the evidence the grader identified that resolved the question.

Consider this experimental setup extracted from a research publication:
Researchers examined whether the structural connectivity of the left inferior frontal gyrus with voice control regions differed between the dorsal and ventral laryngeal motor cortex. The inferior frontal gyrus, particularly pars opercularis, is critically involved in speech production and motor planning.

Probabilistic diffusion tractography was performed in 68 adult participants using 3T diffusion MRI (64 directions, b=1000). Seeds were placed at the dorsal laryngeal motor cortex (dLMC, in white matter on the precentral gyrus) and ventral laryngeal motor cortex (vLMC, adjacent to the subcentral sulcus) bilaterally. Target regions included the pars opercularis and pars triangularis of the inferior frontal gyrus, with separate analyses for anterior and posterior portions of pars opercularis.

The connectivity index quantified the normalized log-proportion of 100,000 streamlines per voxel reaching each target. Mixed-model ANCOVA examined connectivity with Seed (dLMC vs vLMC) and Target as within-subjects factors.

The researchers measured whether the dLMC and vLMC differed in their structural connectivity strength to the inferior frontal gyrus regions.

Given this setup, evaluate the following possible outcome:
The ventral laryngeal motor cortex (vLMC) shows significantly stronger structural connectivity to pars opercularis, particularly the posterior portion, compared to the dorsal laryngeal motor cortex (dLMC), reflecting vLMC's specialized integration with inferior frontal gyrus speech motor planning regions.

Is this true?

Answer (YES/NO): NO